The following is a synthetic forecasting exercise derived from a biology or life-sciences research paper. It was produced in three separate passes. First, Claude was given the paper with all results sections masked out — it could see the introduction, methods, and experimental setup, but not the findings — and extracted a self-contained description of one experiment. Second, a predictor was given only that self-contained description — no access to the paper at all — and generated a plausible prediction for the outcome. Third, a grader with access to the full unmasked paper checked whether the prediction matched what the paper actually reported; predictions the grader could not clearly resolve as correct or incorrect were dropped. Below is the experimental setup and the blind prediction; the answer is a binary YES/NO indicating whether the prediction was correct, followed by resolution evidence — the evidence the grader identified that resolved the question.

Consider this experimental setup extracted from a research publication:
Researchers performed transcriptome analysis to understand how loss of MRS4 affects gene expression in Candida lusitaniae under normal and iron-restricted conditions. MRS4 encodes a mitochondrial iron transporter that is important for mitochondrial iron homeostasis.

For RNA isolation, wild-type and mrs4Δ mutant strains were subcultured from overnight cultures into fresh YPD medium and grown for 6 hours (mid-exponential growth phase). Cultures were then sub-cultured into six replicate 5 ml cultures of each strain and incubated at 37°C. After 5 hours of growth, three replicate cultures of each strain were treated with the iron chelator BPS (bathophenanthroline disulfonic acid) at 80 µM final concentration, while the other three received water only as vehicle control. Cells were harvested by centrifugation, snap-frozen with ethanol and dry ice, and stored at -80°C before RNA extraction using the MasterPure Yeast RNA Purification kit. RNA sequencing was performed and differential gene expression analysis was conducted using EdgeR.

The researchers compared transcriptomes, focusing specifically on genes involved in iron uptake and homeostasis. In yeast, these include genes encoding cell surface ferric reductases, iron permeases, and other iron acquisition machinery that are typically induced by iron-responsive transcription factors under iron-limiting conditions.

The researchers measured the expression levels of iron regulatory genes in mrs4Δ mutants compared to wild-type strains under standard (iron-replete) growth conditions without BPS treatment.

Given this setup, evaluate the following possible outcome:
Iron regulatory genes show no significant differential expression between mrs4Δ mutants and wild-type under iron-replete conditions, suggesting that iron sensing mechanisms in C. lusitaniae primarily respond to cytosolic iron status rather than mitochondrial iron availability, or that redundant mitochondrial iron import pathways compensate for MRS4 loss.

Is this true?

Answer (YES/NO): NO